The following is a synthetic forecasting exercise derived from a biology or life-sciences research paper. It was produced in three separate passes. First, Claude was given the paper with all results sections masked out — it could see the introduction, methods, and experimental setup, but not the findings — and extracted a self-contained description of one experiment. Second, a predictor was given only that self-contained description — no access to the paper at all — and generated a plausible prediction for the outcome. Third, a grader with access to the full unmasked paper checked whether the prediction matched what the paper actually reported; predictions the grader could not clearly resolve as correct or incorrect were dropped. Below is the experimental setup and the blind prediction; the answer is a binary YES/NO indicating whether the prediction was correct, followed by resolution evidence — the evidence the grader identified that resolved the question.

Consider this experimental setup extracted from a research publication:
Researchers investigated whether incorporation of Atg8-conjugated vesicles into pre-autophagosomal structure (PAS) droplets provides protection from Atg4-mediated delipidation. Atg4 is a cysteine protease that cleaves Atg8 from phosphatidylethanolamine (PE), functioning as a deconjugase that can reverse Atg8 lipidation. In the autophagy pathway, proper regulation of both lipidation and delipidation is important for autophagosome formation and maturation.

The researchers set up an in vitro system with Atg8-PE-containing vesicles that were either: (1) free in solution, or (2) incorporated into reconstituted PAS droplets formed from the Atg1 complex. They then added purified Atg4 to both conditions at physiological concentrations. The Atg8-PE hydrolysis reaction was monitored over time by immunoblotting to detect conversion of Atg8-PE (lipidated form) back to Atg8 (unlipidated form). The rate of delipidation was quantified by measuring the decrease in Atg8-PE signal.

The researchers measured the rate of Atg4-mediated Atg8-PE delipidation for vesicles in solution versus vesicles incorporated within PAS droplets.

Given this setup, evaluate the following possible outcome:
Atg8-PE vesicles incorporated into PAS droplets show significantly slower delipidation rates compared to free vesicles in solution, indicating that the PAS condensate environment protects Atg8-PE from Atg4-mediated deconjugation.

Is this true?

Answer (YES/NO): YES